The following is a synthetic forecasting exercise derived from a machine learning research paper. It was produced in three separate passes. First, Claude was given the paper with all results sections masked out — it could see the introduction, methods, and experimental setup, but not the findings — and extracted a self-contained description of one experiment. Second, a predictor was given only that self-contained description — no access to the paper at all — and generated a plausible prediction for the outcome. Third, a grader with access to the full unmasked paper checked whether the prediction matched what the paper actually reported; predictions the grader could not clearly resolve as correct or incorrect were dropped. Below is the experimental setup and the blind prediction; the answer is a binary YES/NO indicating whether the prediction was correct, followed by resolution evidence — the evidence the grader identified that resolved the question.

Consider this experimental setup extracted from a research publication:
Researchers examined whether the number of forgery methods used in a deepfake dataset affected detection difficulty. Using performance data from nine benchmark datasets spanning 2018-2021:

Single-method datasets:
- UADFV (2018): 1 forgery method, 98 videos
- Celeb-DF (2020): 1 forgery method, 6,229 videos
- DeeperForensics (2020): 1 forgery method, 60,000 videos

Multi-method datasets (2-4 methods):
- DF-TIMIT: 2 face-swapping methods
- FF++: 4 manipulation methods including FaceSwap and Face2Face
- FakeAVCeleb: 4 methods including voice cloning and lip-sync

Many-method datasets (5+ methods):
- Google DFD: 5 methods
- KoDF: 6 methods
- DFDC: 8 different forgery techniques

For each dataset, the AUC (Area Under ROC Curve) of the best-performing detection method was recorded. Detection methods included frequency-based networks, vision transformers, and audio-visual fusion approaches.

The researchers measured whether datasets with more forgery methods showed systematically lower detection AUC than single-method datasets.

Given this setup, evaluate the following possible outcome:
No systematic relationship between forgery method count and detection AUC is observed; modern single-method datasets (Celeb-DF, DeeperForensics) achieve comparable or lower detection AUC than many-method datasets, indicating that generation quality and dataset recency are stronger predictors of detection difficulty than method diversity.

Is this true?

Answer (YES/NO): NO